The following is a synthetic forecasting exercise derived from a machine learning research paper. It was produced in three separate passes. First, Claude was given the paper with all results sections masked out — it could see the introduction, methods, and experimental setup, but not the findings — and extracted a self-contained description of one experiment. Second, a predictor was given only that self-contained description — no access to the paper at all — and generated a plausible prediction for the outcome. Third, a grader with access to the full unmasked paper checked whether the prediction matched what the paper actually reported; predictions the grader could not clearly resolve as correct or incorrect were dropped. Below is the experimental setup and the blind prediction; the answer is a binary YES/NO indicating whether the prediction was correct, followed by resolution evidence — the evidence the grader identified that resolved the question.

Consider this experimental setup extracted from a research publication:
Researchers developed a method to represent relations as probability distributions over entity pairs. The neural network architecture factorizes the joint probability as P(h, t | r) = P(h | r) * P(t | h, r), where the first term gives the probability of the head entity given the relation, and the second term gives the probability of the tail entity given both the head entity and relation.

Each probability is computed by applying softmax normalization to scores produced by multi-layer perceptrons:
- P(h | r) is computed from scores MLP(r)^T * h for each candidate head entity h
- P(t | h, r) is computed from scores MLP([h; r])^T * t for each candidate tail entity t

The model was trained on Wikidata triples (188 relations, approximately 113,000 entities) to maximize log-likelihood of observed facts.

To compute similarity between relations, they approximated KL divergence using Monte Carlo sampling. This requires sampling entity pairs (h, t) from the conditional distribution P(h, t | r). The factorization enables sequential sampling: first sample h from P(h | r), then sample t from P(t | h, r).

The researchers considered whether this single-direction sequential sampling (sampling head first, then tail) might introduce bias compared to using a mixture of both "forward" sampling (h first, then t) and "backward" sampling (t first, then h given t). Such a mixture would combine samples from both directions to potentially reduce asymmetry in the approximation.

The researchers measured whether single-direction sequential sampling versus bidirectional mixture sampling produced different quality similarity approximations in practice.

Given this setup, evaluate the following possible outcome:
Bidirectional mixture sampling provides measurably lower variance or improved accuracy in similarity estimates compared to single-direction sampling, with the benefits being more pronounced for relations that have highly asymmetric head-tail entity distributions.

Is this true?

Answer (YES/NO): NO